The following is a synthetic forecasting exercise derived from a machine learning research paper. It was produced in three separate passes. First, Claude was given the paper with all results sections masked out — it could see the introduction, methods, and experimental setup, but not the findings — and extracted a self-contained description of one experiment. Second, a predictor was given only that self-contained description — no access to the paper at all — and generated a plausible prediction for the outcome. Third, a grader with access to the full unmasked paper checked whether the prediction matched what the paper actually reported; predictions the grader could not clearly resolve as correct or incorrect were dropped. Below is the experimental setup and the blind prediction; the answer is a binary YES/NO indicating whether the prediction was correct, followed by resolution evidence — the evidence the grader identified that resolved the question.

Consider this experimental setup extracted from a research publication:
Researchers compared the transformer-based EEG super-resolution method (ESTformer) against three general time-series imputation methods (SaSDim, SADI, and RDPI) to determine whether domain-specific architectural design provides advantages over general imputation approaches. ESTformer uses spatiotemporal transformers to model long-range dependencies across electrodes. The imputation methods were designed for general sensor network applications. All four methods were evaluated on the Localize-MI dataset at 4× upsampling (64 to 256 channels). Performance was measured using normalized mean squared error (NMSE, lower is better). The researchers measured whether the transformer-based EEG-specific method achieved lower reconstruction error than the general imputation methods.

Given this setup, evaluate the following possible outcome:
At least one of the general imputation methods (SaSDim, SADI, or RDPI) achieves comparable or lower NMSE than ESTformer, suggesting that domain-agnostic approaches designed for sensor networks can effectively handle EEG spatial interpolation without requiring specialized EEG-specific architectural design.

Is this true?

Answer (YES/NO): YES